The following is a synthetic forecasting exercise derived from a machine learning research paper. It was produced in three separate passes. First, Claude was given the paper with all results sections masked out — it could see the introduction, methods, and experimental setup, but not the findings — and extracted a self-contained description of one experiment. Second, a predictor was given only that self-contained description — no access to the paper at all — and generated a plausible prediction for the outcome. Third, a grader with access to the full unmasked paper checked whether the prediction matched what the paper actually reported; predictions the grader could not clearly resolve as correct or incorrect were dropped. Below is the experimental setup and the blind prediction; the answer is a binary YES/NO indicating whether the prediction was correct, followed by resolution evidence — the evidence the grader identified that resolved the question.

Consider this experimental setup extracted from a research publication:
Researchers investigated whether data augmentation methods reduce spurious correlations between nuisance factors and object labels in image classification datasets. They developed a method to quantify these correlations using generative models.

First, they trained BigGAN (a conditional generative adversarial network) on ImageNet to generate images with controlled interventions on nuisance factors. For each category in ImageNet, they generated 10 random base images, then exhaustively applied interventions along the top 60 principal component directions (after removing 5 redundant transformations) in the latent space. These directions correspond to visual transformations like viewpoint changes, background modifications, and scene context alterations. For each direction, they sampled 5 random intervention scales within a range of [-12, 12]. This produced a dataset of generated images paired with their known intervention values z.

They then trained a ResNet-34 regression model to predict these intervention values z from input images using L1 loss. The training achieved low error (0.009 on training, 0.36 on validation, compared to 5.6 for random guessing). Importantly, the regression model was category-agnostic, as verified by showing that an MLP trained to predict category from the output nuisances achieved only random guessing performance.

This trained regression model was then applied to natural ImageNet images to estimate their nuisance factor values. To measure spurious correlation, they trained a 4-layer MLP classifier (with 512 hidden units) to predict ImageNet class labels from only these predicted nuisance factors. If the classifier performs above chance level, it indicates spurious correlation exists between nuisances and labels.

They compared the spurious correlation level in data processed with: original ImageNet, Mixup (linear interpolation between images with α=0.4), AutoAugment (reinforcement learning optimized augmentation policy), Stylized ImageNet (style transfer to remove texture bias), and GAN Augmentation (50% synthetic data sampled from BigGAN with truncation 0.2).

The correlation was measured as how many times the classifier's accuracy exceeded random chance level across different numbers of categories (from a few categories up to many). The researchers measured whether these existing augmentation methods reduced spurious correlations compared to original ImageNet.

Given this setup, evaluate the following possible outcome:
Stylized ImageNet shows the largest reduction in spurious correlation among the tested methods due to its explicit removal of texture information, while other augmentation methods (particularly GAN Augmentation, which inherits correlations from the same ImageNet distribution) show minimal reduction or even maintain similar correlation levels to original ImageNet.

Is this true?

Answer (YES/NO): NO